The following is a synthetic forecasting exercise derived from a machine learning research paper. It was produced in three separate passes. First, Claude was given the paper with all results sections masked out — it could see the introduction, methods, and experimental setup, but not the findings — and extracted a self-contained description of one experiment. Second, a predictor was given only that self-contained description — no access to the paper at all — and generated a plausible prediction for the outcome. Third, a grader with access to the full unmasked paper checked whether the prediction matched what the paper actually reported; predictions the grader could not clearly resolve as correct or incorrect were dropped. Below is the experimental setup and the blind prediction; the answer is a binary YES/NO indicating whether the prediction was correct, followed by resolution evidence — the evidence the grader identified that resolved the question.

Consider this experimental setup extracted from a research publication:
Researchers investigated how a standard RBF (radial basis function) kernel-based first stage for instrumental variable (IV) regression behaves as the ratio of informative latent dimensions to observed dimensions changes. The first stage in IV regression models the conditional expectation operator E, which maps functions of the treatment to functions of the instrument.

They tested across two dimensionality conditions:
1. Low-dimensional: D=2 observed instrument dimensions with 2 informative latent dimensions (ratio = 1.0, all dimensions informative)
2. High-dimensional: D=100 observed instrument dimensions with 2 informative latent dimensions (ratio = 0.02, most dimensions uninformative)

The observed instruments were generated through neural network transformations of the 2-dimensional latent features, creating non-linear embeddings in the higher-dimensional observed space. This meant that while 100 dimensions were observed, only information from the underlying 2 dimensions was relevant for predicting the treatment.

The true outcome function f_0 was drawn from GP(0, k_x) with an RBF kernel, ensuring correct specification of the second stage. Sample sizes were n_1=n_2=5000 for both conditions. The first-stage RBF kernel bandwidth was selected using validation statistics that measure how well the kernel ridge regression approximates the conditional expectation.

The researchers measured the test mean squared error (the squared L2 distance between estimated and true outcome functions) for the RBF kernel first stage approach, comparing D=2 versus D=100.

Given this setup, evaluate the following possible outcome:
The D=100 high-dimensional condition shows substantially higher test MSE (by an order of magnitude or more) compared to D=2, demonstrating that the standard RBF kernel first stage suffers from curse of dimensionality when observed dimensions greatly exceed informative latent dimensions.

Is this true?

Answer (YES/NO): NO